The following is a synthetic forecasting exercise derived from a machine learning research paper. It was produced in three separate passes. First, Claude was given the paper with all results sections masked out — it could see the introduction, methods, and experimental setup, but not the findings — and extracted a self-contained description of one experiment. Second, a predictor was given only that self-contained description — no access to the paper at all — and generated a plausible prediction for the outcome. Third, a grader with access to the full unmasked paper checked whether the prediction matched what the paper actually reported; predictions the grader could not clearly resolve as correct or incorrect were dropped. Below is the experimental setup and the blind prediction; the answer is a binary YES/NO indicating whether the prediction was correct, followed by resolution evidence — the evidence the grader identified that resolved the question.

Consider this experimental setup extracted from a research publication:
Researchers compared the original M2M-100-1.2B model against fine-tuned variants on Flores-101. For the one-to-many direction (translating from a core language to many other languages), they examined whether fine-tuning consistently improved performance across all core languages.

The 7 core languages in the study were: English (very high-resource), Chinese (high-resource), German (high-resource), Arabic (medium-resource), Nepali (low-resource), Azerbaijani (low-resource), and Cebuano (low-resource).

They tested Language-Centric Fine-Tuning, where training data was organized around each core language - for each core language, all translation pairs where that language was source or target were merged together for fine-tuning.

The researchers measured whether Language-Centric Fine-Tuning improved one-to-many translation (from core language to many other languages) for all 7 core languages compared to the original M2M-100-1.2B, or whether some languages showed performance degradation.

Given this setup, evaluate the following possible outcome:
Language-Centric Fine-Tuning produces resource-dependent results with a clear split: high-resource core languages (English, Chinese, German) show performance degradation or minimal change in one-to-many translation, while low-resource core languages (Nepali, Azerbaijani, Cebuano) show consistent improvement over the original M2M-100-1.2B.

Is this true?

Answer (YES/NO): NO